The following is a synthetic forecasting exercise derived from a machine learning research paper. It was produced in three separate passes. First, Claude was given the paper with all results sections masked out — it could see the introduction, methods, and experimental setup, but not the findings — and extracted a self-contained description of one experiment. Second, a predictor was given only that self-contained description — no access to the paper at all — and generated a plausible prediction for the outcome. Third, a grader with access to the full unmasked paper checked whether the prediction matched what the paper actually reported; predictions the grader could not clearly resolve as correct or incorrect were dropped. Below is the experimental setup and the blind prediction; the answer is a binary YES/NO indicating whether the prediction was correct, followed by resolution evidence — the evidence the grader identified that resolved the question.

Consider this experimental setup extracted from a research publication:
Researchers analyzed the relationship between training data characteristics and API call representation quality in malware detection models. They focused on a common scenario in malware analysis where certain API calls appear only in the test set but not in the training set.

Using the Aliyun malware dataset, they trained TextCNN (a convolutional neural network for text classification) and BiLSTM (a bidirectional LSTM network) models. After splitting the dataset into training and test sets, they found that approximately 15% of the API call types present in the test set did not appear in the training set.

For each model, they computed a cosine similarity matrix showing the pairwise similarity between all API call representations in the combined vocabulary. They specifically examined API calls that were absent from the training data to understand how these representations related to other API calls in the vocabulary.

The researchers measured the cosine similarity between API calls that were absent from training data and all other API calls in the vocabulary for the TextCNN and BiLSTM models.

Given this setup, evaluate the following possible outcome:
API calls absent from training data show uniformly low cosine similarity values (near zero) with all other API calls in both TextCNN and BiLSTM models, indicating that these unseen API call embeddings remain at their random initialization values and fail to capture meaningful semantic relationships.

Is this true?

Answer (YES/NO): YES